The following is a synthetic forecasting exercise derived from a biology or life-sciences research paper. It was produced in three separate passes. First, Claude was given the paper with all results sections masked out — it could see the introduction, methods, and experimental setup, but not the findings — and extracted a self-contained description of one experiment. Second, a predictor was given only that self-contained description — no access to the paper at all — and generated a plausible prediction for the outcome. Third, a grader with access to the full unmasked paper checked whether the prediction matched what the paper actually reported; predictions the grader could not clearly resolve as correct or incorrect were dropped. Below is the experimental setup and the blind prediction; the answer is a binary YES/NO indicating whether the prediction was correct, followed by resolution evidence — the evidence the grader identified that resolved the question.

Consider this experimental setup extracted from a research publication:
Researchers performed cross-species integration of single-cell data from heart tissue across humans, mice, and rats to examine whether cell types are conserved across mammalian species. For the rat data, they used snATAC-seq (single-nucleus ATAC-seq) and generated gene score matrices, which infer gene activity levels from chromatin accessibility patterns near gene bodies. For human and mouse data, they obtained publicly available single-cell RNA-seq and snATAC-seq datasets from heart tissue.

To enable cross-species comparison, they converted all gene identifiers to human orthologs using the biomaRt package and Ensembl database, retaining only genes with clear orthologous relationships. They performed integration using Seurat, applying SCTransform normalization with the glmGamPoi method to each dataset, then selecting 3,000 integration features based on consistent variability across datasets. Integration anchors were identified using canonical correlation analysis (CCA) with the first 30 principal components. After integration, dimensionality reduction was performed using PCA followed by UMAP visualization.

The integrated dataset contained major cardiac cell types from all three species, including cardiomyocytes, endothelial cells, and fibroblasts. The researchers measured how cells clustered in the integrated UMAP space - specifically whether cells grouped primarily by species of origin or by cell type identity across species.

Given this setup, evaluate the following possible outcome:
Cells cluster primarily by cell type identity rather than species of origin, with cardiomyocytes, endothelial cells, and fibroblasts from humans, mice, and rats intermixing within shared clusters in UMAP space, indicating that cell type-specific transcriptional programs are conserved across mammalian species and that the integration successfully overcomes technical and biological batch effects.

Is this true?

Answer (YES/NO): YES